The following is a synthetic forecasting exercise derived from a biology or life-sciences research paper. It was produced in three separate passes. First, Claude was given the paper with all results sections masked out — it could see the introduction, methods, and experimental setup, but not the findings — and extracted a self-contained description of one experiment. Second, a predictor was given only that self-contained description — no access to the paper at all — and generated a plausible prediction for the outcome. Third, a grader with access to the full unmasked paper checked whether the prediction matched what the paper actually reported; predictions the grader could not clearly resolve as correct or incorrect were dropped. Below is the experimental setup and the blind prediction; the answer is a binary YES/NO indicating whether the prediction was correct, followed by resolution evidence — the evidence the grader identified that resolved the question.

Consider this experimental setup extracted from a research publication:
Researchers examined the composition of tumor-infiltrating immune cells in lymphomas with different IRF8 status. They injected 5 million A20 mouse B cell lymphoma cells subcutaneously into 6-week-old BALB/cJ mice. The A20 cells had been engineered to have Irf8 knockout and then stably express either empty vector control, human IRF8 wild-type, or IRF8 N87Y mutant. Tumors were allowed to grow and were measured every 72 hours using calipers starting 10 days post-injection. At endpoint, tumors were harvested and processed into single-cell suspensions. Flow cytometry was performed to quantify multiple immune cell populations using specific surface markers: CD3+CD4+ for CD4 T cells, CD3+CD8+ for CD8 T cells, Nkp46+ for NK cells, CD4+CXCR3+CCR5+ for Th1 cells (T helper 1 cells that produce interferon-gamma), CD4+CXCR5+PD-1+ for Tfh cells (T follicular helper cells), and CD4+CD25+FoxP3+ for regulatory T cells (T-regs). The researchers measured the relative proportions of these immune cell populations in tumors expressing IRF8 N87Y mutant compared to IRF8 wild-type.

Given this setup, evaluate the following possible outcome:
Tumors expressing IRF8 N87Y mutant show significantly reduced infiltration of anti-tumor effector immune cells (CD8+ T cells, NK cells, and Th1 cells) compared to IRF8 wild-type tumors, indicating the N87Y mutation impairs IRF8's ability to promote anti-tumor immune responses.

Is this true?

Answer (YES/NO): YES